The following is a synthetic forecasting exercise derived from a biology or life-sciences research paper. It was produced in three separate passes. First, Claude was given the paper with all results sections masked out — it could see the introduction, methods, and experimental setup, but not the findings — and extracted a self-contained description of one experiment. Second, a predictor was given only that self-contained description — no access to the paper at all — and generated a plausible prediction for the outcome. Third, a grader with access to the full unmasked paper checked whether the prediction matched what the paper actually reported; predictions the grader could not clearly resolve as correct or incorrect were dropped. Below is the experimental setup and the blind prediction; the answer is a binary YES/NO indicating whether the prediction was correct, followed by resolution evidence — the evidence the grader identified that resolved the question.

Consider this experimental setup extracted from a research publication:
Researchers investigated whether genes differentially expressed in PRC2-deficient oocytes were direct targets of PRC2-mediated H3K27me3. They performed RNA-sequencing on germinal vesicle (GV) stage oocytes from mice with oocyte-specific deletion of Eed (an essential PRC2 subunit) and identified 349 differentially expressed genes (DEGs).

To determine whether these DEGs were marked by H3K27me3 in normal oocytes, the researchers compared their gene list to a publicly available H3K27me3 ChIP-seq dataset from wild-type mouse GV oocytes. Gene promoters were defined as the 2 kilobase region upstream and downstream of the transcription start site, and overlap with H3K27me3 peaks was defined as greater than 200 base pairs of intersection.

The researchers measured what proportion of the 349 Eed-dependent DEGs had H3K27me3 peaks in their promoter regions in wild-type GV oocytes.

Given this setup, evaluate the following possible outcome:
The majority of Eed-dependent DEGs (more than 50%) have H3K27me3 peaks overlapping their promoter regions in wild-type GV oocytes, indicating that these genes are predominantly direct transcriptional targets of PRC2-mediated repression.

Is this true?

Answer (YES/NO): NO